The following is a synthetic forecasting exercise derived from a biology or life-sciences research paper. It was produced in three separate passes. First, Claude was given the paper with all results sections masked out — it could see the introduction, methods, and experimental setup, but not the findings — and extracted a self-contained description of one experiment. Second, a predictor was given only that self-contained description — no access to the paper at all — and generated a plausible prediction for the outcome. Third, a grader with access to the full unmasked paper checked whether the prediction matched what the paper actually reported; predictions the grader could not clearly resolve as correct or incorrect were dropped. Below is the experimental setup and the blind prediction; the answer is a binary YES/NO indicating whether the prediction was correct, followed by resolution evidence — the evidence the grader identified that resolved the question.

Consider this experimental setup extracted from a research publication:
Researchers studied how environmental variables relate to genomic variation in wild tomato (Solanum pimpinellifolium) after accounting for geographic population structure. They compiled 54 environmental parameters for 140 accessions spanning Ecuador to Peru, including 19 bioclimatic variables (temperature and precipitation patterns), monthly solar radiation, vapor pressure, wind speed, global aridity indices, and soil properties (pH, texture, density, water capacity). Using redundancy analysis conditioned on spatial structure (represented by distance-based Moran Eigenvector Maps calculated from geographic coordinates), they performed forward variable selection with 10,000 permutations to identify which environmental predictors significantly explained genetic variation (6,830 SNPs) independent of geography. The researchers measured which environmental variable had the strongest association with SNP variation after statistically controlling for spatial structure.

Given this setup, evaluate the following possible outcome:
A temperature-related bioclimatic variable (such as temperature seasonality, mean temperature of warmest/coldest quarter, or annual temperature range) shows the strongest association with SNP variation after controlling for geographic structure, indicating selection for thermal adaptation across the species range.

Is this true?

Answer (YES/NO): NO